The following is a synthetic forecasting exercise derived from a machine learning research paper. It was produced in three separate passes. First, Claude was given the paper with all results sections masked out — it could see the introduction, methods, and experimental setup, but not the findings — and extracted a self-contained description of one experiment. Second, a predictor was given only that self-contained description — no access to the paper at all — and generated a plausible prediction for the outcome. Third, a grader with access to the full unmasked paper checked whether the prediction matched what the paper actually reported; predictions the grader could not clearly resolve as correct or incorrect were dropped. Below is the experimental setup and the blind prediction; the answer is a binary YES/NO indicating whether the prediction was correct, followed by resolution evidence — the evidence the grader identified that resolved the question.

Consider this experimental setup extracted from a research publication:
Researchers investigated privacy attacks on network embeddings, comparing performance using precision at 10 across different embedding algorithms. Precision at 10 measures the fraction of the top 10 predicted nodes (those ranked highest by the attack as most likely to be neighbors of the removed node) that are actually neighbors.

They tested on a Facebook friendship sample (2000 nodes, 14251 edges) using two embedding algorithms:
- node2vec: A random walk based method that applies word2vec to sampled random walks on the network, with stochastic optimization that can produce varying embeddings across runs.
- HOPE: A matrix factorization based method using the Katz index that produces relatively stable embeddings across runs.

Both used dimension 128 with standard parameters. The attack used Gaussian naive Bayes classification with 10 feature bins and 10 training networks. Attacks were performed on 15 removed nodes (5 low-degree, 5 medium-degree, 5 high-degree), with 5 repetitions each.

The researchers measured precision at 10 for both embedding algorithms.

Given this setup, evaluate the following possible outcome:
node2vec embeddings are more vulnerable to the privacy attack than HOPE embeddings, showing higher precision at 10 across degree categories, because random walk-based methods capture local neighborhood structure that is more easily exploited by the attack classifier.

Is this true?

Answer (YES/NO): NO